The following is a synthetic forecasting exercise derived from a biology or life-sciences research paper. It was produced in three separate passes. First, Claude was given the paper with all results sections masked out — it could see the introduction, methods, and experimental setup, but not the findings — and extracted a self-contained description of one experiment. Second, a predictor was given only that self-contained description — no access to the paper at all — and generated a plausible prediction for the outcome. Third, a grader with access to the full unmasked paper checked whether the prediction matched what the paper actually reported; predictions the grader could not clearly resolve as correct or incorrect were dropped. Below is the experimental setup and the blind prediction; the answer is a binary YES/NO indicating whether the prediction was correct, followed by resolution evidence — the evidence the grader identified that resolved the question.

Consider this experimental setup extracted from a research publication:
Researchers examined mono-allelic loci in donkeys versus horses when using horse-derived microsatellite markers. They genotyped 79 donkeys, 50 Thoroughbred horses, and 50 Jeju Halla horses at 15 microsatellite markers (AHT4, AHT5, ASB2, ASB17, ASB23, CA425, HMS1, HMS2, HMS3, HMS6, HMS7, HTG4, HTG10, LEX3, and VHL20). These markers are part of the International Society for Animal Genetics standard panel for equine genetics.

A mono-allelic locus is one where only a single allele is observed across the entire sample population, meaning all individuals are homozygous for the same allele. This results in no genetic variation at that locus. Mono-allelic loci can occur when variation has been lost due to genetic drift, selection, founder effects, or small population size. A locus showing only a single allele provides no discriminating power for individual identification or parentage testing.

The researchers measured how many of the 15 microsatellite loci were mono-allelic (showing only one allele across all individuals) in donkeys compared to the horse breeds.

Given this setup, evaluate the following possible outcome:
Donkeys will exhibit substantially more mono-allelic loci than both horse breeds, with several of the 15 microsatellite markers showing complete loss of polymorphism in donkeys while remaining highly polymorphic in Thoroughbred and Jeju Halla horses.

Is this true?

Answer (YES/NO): NO